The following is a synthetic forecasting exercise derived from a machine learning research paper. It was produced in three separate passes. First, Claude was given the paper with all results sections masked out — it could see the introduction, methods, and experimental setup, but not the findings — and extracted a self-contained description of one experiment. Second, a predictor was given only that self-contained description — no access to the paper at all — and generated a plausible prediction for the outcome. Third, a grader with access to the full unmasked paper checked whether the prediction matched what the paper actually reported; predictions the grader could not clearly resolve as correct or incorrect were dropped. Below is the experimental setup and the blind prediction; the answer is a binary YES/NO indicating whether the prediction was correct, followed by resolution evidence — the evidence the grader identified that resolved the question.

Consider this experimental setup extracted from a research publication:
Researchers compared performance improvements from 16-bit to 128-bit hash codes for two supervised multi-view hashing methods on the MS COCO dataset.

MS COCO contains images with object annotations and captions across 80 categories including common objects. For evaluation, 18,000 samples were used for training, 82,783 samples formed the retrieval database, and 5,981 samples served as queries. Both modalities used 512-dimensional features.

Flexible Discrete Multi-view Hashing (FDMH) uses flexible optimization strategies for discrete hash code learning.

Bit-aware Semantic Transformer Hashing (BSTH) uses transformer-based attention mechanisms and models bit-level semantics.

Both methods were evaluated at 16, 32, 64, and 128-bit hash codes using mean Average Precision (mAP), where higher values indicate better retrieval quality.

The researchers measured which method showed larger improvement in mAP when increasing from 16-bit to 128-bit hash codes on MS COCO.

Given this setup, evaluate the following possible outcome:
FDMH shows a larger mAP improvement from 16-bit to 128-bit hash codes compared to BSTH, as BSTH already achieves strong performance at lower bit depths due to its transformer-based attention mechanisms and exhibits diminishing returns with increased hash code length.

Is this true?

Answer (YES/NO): NO